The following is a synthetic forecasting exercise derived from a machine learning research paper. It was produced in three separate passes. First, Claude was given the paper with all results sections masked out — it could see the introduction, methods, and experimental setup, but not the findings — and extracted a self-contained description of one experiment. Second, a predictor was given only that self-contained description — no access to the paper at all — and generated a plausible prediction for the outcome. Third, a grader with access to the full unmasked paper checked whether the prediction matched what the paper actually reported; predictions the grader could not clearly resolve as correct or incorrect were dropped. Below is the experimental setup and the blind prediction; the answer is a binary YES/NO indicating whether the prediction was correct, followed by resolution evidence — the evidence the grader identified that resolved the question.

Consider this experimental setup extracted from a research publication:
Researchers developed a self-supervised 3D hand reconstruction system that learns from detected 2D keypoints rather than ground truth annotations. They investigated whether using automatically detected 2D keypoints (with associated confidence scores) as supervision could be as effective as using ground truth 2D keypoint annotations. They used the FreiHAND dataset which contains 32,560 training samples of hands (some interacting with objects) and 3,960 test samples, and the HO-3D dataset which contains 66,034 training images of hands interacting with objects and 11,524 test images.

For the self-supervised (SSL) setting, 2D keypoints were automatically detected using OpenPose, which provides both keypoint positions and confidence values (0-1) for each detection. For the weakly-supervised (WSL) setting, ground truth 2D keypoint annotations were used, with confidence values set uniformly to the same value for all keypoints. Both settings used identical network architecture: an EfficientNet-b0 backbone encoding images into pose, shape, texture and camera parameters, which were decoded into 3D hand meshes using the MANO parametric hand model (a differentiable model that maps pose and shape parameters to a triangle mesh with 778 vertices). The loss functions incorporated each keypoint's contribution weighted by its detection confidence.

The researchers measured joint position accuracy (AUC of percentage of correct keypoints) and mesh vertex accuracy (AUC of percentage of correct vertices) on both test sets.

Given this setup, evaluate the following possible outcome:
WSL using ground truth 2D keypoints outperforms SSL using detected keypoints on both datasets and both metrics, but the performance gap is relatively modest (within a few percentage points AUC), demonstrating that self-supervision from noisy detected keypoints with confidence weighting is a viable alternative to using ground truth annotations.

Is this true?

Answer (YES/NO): NO